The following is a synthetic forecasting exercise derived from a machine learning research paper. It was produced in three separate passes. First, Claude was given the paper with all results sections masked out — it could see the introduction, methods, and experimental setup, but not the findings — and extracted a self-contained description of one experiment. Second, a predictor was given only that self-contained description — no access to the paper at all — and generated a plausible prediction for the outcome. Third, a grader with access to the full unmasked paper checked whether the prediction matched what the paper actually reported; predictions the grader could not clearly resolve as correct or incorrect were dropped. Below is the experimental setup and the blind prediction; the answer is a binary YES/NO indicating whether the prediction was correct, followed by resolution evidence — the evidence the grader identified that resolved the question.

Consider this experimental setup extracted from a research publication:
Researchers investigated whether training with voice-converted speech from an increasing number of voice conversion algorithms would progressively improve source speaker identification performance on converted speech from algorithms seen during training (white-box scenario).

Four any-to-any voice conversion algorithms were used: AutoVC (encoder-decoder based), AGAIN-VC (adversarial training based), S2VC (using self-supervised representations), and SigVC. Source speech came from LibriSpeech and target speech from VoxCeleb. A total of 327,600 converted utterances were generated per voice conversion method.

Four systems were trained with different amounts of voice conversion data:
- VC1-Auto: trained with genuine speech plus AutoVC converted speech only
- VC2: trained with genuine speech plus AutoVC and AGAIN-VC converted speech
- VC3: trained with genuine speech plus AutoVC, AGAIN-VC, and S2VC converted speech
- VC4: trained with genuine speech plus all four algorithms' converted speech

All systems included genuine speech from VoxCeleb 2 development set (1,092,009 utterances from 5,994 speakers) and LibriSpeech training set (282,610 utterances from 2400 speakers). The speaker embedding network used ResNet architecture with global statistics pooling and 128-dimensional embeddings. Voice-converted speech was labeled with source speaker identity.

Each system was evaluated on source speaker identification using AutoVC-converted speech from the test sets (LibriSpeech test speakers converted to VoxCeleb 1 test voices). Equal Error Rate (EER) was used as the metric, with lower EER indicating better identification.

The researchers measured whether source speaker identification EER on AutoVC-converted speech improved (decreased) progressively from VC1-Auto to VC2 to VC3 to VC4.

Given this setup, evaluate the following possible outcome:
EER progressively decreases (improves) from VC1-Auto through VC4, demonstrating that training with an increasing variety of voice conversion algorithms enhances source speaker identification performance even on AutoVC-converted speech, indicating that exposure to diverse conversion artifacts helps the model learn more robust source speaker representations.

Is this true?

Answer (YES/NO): NO